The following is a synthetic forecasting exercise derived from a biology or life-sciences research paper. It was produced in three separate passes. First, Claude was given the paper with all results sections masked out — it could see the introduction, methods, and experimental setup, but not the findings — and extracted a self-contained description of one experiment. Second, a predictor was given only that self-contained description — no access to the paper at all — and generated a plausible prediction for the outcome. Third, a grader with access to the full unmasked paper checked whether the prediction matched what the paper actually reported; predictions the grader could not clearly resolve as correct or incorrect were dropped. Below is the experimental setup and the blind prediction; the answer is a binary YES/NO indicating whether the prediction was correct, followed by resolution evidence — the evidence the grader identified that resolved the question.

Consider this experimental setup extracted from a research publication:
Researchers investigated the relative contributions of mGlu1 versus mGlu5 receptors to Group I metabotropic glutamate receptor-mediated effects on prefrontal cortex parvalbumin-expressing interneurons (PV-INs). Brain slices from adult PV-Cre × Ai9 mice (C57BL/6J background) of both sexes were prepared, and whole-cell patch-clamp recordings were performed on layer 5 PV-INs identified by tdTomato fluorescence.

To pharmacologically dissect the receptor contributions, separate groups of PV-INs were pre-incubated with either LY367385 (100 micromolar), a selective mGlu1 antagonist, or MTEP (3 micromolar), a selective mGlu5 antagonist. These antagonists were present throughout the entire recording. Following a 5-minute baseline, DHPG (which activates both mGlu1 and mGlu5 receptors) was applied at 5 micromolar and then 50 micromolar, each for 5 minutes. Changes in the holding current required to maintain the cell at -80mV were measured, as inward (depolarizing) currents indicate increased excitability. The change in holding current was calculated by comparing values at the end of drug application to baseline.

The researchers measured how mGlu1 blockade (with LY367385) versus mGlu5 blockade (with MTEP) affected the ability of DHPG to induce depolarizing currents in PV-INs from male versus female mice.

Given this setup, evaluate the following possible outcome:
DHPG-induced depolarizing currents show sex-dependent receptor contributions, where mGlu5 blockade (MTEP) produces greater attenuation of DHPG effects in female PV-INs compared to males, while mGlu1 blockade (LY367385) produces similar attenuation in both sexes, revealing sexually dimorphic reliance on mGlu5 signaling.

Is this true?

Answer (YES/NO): NO